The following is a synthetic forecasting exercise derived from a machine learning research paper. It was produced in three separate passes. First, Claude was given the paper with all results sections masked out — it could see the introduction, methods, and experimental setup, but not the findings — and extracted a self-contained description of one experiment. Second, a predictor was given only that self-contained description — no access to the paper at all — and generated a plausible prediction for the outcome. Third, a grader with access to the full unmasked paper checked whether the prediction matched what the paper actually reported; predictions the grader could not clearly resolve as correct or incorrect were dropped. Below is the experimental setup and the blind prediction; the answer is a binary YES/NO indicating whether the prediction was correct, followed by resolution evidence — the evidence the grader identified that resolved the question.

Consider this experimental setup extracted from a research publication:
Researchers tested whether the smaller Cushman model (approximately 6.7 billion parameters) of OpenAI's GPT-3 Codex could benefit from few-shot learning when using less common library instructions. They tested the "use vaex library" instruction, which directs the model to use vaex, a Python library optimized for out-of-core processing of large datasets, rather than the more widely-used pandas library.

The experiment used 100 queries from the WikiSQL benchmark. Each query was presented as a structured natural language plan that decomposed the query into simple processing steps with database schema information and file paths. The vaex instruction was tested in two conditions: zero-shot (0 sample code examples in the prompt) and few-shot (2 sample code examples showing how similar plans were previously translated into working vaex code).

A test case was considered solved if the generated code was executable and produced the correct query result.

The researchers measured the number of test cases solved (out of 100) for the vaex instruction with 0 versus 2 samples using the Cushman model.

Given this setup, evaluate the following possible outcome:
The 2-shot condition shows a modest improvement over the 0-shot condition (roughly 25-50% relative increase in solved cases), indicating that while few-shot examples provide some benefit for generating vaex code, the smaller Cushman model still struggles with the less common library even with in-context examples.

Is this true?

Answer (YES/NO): NO